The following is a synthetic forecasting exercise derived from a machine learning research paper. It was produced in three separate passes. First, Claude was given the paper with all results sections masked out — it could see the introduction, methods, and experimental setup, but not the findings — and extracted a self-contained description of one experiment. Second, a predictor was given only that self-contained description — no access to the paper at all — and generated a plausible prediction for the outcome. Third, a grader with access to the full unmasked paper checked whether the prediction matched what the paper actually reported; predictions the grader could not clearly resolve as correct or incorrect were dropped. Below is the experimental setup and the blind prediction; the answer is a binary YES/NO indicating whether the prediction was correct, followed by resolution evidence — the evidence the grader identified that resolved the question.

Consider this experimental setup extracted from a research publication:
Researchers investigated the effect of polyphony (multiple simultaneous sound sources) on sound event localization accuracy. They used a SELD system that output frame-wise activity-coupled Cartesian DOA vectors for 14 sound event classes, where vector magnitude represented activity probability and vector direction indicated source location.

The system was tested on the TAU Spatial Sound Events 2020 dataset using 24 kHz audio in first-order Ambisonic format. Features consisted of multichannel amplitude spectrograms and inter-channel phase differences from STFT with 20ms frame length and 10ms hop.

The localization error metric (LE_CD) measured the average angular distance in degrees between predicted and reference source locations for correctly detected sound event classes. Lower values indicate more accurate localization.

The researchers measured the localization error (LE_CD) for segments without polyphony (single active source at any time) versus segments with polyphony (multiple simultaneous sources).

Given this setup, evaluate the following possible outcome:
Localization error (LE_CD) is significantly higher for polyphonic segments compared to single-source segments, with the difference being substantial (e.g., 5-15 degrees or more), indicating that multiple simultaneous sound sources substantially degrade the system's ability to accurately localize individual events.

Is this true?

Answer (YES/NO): NO